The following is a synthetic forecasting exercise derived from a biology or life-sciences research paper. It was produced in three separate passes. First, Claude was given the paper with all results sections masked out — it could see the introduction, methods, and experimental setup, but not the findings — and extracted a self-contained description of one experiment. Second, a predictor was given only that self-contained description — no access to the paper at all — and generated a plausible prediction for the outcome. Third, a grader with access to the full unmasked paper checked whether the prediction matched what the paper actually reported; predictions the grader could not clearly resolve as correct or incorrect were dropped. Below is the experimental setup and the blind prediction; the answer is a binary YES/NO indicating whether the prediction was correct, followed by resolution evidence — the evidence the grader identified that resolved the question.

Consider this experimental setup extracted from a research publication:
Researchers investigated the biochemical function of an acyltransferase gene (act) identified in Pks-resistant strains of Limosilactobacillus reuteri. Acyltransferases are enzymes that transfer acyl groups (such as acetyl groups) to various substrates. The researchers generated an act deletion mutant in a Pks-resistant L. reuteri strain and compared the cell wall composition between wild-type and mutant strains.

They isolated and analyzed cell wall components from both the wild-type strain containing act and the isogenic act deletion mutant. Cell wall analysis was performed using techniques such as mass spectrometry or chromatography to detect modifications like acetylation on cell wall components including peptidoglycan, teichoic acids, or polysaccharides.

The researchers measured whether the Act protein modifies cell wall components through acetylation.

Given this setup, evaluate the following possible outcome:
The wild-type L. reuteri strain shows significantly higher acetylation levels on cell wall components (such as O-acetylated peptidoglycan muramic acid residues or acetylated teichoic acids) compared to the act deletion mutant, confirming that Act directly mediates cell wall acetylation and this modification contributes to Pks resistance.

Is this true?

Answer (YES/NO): YES